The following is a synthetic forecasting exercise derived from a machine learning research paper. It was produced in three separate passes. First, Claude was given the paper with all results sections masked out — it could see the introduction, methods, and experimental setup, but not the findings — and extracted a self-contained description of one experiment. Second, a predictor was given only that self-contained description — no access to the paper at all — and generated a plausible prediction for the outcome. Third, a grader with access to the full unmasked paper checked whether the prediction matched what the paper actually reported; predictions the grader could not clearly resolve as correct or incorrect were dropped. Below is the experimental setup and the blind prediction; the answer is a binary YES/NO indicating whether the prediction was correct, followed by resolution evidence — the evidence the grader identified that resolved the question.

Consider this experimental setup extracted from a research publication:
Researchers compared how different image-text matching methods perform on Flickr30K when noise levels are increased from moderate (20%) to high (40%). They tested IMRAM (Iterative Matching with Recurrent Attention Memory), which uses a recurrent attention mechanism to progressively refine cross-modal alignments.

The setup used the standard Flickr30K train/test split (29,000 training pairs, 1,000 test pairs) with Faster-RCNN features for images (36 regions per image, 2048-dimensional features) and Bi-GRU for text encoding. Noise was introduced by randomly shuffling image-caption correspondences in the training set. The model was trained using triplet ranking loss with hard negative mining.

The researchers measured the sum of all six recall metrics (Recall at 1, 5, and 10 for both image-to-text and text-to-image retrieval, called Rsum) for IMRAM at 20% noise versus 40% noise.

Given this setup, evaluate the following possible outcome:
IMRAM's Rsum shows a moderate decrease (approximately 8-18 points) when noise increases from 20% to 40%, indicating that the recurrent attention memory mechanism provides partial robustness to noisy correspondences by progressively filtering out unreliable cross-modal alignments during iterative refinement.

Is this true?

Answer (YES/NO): NO